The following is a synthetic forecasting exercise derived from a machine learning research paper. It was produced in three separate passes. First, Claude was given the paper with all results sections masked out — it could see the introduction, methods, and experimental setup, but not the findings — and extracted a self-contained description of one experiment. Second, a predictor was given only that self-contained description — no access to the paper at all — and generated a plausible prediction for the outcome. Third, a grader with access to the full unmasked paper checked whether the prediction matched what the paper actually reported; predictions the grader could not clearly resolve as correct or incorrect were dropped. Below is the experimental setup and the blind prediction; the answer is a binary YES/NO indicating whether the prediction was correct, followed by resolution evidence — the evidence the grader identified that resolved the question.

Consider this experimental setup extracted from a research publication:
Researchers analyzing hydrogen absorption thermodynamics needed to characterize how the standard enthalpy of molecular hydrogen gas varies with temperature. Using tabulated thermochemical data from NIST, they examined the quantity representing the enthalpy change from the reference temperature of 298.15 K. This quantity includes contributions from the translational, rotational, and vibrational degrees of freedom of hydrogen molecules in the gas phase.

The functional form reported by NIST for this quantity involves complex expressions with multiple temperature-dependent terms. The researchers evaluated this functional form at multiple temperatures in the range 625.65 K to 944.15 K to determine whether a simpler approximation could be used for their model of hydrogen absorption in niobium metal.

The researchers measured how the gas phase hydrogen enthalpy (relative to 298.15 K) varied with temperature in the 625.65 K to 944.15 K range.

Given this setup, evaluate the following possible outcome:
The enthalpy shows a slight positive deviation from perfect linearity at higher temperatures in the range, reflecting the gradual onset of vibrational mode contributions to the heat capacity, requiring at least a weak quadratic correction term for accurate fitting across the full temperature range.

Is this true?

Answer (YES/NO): NO